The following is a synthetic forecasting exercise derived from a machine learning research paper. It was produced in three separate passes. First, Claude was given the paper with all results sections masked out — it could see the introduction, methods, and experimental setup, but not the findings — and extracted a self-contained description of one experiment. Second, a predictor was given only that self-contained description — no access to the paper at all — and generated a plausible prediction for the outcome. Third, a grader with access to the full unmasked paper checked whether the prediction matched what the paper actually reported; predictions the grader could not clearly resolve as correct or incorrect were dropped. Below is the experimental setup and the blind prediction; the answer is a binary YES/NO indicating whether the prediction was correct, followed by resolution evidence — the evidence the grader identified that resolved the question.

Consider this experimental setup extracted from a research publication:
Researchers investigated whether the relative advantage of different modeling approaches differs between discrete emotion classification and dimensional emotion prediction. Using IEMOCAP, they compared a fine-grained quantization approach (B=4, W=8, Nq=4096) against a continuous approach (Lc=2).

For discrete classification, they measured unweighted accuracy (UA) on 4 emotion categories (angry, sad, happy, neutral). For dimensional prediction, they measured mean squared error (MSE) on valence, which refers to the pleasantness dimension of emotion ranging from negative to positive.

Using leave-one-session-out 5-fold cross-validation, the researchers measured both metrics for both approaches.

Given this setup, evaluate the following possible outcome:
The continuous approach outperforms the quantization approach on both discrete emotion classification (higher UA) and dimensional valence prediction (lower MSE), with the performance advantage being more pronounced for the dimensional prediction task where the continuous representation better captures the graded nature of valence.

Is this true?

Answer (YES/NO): NO